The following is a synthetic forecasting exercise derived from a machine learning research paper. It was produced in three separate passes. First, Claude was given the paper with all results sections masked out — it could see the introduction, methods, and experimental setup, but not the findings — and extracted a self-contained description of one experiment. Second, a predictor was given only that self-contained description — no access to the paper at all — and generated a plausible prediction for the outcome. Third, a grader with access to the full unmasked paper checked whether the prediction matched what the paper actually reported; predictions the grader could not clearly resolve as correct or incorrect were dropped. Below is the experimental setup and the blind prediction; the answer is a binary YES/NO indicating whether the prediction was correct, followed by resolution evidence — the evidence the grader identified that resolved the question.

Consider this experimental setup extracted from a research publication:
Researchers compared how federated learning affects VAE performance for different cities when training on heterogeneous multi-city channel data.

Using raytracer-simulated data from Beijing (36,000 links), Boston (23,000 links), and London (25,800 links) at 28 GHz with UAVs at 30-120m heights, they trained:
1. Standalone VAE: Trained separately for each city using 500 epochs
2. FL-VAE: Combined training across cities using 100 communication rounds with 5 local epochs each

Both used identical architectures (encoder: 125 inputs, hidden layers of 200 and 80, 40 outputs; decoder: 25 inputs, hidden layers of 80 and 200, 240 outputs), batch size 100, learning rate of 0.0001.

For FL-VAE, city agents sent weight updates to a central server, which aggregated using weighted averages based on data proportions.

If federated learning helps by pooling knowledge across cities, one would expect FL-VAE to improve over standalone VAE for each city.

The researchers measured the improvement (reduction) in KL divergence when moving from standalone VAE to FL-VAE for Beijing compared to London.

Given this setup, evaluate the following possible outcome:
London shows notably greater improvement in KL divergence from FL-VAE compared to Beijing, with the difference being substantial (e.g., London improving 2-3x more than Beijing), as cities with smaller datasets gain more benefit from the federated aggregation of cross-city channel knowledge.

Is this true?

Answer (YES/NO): NO